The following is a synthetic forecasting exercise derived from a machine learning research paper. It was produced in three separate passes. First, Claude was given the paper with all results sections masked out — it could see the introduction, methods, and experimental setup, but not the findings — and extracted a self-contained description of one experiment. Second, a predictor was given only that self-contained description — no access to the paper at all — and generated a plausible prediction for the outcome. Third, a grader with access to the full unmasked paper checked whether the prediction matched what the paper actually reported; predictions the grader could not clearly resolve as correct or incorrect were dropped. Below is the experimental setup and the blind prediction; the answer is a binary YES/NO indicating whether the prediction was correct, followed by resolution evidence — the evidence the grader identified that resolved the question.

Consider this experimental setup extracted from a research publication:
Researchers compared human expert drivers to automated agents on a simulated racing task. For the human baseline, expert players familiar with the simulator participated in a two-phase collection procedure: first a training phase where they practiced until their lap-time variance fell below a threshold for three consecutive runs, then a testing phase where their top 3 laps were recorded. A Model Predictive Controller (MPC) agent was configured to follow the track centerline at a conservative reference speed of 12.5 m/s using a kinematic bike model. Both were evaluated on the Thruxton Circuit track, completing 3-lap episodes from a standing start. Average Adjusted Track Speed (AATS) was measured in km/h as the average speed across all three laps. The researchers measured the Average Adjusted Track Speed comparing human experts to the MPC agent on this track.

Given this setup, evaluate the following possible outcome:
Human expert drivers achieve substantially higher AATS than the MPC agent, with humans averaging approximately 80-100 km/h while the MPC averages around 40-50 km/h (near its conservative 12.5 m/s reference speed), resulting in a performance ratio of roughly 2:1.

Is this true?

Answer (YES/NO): NO